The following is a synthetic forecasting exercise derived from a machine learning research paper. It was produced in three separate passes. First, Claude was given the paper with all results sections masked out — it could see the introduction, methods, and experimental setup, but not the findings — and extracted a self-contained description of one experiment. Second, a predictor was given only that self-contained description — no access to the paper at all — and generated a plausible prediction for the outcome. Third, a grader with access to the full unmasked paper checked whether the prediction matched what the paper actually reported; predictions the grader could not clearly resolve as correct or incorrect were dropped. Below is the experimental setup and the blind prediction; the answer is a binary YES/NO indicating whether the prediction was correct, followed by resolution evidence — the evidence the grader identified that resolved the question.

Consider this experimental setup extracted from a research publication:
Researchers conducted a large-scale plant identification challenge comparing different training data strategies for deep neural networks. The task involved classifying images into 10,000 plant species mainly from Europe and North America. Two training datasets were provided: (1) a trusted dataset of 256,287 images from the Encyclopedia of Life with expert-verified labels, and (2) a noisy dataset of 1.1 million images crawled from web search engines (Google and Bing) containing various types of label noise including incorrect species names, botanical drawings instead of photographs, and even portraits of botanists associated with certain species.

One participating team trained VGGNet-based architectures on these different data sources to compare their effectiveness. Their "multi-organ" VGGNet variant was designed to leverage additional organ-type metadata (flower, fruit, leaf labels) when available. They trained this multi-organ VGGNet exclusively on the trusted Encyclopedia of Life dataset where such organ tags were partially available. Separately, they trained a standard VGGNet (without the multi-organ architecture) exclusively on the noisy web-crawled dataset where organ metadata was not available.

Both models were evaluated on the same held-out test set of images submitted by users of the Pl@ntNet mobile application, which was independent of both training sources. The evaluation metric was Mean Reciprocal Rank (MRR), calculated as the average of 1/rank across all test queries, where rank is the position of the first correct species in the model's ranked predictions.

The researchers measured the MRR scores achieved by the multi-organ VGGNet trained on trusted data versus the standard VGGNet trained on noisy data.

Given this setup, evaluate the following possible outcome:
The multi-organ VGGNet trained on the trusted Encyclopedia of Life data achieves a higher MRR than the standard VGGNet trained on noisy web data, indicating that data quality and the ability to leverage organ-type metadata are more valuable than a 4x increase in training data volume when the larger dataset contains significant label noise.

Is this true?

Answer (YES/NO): NO